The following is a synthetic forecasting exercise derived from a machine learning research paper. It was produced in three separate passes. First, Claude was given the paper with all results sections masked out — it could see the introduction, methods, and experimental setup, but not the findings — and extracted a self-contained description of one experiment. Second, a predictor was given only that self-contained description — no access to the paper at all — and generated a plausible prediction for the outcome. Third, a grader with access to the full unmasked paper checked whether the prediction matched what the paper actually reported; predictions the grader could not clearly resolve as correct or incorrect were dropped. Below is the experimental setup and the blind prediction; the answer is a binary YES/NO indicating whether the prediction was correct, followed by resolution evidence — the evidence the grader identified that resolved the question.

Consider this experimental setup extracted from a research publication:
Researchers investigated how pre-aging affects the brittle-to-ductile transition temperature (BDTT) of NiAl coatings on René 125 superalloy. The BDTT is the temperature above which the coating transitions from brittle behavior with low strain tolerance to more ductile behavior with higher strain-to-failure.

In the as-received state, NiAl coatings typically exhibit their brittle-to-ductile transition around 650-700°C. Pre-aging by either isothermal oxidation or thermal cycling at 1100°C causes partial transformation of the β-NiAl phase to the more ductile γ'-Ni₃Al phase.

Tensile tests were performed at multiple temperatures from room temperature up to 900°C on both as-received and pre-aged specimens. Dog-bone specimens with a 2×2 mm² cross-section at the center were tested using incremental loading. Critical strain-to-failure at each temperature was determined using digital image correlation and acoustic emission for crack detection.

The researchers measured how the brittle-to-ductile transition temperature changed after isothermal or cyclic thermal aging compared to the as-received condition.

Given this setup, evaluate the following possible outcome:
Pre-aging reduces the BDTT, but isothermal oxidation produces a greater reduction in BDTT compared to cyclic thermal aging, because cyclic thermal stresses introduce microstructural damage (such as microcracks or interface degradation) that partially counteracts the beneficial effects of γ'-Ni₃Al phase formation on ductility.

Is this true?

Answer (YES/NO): NO